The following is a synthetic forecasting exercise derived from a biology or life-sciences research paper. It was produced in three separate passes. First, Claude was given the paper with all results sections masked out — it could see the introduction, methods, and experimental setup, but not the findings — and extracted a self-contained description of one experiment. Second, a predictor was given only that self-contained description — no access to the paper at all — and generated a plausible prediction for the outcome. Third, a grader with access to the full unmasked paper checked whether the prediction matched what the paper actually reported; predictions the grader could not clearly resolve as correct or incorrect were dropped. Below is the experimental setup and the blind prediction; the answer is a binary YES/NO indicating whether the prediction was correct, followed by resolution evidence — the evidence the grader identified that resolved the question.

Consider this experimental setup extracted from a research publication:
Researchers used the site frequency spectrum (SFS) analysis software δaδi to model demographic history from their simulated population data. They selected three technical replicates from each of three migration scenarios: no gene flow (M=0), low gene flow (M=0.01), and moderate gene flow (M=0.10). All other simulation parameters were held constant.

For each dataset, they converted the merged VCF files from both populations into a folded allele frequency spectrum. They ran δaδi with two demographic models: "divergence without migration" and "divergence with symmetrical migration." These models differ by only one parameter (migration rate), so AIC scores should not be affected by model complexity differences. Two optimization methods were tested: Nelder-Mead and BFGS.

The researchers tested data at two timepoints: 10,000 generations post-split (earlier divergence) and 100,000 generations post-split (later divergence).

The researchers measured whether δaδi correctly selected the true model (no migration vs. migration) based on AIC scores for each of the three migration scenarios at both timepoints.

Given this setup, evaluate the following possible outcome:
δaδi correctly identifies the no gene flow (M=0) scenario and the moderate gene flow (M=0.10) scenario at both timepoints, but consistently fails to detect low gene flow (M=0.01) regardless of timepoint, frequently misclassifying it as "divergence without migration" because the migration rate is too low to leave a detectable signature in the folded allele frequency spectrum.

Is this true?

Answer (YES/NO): NO